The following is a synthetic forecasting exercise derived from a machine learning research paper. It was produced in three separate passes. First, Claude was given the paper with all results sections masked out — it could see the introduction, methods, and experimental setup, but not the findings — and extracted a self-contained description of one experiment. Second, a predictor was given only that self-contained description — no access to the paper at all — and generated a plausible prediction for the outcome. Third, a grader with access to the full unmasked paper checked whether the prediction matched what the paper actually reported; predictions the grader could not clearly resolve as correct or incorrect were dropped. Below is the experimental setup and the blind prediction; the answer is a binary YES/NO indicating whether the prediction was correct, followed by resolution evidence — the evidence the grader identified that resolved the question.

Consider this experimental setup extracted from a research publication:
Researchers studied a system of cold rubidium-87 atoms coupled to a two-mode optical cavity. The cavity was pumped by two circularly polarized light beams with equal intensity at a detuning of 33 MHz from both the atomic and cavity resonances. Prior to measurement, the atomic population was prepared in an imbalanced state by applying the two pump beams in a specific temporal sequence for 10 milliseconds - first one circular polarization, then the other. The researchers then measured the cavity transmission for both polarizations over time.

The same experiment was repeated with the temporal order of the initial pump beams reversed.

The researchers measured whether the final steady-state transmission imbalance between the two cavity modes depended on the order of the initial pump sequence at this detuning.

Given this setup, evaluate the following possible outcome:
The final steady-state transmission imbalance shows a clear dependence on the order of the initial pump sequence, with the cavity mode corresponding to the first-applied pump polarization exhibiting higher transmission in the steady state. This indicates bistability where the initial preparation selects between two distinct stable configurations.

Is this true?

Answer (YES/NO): YES